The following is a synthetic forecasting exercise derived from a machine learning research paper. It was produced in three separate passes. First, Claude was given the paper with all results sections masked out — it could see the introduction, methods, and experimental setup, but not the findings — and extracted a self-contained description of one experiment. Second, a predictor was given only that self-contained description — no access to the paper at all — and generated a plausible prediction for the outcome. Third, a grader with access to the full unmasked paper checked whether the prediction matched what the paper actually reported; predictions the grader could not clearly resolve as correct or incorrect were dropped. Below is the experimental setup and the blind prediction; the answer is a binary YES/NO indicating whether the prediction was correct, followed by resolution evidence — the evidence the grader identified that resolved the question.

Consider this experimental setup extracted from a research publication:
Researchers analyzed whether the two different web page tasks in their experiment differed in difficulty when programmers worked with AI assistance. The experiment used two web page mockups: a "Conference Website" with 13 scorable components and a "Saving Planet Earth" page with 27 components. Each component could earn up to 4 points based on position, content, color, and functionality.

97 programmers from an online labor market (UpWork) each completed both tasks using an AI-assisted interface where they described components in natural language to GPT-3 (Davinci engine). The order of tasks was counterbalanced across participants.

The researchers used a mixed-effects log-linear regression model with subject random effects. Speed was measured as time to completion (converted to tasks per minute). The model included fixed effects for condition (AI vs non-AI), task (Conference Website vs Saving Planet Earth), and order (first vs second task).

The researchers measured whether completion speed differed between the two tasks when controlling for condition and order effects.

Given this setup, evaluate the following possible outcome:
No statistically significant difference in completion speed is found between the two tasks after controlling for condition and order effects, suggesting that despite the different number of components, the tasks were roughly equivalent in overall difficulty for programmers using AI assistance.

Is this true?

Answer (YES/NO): YES